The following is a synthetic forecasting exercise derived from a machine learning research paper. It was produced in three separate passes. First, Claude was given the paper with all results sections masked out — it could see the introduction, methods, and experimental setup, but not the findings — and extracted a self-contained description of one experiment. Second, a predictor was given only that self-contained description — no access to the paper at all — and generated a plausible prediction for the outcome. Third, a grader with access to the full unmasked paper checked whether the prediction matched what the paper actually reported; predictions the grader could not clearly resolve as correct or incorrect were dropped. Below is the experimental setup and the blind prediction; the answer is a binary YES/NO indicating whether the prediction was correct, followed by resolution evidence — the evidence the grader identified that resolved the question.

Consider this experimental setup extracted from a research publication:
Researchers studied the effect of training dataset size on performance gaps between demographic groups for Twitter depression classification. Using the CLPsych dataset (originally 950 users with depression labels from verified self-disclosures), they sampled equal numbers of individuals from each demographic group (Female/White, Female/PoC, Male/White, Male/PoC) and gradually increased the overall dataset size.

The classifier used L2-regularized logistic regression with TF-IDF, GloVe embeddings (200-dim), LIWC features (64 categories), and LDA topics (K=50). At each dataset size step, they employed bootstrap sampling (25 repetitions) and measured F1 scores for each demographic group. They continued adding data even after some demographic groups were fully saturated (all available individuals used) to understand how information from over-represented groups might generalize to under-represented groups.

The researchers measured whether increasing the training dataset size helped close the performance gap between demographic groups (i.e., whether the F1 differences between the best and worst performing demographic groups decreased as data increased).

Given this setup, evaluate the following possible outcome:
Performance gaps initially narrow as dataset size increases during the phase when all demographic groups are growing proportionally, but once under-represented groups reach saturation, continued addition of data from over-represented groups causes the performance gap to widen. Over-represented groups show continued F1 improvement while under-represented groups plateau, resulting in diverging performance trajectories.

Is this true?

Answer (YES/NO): NO